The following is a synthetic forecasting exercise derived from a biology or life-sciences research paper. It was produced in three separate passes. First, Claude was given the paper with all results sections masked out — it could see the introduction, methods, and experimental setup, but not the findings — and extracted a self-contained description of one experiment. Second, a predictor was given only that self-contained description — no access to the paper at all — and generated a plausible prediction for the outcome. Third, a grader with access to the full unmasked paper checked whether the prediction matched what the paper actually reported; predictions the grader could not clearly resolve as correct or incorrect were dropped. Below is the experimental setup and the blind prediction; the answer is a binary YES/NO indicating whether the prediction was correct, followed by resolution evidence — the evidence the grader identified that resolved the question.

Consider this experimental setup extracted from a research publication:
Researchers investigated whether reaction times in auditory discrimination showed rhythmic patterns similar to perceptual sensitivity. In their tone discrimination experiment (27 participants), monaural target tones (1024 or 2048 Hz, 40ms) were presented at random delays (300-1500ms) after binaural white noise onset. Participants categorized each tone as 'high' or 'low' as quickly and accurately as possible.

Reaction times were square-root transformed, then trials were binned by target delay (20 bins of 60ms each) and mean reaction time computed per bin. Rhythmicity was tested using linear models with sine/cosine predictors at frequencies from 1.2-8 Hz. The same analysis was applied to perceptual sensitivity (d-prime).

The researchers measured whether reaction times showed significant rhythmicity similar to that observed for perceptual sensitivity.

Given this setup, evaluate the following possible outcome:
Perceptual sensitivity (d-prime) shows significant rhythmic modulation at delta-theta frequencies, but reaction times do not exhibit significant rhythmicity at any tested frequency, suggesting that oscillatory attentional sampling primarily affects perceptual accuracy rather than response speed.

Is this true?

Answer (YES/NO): YES